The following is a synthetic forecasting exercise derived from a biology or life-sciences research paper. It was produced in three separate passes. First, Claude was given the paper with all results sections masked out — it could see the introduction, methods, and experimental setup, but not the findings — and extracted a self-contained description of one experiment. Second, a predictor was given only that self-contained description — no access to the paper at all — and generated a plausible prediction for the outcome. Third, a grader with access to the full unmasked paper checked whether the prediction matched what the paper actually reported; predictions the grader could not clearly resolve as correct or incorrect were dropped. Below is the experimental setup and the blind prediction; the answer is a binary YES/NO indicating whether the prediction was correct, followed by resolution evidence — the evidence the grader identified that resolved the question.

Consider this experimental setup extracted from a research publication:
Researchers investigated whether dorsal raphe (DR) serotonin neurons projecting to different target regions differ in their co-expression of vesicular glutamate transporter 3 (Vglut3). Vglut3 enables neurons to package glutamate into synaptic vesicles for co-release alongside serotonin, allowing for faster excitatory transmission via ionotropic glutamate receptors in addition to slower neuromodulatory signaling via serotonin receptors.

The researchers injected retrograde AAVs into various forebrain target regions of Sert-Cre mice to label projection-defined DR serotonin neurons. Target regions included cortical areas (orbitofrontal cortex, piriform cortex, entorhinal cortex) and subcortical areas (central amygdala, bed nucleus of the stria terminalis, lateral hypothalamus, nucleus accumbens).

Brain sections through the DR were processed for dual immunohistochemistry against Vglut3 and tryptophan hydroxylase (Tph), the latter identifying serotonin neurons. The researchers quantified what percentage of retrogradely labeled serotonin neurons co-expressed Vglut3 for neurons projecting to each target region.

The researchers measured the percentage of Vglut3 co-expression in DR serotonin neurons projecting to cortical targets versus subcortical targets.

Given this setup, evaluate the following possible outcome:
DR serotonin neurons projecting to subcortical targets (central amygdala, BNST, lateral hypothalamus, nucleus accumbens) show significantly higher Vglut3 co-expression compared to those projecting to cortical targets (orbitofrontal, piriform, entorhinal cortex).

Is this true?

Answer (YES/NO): NO